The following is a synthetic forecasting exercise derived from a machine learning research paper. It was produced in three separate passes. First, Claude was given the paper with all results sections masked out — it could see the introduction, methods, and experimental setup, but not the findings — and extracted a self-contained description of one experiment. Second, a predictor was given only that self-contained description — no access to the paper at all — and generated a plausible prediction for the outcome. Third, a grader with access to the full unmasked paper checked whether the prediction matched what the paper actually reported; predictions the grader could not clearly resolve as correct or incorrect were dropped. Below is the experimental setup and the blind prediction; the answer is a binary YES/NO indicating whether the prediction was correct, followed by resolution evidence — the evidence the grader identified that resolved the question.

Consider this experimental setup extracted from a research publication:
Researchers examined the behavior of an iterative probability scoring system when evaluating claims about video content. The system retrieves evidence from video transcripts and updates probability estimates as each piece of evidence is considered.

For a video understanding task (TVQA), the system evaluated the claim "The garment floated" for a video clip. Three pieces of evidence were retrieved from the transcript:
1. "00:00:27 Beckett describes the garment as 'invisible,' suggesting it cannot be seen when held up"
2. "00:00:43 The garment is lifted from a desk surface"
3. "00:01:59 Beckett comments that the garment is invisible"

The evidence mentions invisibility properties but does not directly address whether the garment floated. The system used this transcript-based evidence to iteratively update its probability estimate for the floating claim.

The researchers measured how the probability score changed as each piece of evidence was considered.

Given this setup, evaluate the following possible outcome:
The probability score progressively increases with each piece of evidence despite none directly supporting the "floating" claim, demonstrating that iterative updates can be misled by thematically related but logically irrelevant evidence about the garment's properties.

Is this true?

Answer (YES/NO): NO